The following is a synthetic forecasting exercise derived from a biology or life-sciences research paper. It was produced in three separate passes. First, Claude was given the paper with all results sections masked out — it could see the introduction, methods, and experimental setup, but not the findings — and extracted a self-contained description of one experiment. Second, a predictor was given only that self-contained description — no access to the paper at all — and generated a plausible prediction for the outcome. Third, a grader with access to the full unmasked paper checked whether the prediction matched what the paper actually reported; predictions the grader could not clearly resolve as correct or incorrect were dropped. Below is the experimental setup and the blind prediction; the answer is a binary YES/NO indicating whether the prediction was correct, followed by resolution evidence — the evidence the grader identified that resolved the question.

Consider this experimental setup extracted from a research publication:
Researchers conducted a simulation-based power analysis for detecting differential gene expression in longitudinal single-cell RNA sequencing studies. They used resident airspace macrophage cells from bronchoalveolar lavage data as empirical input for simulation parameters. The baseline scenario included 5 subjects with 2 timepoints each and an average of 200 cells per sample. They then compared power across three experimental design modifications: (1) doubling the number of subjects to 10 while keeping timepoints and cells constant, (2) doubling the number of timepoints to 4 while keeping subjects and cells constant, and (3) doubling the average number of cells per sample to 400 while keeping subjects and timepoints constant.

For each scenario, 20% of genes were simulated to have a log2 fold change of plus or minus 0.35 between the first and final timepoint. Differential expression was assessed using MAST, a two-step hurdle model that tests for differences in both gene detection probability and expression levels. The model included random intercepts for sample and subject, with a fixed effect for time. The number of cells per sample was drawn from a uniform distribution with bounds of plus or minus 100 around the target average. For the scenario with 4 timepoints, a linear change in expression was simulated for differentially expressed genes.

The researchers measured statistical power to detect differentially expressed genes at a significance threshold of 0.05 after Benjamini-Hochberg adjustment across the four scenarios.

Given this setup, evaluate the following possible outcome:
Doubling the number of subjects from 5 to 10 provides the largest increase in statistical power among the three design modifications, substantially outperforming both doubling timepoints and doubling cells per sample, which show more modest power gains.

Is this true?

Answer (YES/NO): YES